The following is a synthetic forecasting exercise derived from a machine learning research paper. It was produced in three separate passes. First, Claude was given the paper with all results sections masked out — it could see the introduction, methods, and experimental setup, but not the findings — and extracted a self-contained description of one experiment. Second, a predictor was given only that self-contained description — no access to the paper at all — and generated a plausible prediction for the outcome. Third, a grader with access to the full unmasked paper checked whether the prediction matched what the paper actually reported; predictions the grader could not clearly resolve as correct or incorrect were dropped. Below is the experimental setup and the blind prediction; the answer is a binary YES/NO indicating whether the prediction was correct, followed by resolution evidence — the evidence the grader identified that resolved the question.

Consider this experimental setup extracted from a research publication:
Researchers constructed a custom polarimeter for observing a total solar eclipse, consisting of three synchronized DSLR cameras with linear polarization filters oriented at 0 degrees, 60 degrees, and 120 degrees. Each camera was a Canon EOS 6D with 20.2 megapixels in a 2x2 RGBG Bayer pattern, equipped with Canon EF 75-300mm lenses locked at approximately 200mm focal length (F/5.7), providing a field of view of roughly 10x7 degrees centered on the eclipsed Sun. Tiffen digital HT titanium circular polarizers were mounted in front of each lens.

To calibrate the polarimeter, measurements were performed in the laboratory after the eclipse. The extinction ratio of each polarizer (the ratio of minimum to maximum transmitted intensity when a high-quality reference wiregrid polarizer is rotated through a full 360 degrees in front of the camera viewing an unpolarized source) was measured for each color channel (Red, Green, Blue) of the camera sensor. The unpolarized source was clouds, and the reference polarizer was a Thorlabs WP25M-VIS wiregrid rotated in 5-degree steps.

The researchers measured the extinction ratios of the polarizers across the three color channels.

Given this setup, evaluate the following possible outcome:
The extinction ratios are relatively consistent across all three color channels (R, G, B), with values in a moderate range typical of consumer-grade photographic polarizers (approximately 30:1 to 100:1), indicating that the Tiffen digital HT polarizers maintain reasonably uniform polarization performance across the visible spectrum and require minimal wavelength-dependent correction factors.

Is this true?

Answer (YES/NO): NO